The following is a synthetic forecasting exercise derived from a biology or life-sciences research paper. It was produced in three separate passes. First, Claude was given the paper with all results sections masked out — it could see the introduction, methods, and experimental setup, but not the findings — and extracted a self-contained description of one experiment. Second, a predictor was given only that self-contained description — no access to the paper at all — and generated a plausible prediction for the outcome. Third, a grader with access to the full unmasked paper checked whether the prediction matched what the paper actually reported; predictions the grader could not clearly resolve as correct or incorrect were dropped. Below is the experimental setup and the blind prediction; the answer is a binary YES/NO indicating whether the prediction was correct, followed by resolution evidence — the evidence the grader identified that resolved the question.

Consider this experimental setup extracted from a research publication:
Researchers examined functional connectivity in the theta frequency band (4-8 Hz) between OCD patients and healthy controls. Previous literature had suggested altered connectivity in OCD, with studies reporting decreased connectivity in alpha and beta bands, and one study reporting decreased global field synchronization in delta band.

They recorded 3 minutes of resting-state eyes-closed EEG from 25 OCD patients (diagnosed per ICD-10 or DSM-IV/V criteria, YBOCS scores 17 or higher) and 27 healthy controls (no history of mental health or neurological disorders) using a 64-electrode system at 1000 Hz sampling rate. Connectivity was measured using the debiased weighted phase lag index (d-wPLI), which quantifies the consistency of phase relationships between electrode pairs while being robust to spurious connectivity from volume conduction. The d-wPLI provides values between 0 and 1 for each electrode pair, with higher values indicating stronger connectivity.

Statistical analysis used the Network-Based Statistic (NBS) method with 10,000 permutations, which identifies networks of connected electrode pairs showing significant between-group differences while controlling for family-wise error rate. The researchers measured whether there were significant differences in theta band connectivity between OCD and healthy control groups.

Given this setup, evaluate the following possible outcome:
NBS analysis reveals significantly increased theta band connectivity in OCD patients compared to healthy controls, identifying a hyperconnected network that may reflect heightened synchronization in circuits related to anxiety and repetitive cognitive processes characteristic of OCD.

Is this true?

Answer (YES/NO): NO